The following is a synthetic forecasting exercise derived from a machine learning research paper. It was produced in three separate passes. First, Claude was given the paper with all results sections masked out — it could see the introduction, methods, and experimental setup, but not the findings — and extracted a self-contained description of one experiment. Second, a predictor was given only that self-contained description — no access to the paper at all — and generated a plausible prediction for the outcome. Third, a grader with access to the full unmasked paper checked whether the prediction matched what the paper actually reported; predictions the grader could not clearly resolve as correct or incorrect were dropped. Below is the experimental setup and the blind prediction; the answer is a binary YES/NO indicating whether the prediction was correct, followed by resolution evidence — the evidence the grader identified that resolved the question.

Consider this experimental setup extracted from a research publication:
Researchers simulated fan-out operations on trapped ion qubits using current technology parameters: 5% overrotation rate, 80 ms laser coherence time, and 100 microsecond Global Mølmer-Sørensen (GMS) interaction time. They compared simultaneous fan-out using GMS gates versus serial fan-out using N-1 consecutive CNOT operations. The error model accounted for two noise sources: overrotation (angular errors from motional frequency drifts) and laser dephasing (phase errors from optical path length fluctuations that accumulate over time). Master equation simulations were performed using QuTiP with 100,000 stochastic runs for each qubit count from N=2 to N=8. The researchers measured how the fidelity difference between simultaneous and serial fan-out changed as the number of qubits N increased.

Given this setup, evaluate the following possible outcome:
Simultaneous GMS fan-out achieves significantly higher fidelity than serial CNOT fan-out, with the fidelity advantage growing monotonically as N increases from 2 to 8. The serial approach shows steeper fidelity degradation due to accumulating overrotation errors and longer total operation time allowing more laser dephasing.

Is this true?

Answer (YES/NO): NO